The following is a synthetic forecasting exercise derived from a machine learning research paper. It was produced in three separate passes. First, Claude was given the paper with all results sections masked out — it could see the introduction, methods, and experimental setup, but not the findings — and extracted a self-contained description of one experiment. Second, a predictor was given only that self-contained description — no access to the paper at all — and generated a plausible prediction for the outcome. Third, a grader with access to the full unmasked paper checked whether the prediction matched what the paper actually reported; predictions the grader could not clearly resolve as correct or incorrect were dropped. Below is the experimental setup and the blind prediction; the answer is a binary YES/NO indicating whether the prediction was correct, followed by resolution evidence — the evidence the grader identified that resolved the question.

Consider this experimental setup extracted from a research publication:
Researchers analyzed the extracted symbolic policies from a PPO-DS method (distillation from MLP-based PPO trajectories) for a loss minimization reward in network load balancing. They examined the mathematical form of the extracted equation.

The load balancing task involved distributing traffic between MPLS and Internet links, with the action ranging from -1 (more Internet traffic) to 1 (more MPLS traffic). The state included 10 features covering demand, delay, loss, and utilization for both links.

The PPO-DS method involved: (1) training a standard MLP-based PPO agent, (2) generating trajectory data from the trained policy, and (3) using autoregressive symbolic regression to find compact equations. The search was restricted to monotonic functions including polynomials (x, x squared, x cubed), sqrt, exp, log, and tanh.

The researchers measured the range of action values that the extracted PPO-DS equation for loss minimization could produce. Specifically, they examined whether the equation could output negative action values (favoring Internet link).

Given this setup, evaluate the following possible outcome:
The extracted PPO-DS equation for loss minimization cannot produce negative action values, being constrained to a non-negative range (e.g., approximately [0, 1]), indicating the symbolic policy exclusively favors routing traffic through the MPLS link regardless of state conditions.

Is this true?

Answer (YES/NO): YES